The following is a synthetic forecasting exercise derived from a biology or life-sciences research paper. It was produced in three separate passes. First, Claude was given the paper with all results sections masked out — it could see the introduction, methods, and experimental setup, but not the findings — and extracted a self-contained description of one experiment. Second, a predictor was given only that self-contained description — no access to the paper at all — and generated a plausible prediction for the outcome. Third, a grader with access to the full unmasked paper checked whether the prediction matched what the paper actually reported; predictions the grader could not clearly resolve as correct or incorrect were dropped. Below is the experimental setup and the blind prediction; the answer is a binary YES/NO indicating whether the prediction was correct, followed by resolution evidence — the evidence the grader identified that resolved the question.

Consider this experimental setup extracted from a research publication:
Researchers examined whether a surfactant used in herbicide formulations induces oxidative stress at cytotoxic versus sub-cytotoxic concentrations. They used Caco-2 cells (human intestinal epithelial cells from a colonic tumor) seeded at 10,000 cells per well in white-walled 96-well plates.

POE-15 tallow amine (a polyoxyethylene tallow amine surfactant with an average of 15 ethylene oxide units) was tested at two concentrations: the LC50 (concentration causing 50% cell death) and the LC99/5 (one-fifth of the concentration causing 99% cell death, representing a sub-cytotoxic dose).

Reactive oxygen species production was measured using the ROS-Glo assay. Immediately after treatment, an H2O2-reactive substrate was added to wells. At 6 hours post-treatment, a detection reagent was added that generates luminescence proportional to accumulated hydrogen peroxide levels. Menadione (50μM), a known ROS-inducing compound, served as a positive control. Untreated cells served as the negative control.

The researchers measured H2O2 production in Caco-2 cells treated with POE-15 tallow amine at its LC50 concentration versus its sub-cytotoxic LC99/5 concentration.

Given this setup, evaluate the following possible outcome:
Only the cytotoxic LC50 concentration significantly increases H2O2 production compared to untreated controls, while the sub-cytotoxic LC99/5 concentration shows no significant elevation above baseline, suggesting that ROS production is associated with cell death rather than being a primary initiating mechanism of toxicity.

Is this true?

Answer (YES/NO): NO